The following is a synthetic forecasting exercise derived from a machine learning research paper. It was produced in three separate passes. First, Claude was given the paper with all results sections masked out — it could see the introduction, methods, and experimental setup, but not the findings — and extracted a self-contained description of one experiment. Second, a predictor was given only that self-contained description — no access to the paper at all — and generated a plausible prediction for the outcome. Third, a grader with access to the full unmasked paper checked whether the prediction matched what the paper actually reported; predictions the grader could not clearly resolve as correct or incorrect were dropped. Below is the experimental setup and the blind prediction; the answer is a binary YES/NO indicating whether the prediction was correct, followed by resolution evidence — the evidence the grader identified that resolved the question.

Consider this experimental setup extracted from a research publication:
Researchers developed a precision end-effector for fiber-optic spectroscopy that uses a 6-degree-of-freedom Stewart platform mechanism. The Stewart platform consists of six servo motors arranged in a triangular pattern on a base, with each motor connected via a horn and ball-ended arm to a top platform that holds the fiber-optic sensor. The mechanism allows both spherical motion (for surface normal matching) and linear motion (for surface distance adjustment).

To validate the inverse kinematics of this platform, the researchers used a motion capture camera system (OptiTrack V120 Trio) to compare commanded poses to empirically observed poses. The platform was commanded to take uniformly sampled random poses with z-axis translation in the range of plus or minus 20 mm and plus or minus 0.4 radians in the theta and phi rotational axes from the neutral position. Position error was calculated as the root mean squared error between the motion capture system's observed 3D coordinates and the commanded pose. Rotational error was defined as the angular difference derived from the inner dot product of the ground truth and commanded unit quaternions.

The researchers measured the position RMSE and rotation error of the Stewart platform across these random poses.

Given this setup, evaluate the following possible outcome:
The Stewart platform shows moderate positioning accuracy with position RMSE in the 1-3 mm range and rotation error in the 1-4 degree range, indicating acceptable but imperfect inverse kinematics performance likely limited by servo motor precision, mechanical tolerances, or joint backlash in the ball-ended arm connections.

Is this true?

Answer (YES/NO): NO